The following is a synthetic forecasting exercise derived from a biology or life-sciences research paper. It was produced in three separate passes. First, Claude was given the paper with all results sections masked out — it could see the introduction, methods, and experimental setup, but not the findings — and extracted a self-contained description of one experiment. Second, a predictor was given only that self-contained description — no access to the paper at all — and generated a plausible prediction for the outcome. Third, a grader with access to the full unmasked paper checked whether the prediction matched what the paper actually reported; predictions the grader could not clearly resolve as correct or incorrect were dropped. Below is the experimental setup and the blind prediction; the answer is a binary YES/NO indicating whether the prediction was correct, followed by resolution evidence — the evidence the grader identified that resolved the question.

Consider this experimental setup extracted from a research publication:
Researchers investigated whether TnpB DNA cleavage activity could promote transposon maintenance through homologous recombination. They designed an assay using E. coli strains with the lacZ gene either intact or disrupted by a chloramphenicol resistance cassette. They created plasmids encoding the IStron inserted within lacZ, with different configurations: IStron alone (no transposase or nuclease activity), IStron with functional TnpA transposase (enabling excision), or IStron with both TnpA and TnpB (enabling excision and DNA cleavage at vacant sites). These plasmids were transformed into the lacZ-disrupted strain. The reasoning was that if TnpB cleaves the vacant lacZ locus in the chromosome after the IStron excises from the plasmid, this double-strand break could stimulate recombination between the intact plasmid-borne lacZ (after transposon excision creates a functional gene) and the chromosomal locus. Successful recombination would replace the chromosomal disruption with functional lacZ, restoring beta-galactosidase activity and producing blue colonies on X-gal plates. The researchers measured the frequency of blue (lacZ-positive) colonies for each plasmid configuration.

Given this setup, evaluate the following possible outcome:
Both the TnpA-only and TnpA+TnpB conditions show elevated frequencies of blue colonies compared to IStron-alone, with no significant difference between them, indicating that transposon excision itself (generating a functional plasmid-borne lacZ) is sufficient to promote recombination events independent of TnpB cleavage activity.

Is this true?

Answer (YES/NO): NO